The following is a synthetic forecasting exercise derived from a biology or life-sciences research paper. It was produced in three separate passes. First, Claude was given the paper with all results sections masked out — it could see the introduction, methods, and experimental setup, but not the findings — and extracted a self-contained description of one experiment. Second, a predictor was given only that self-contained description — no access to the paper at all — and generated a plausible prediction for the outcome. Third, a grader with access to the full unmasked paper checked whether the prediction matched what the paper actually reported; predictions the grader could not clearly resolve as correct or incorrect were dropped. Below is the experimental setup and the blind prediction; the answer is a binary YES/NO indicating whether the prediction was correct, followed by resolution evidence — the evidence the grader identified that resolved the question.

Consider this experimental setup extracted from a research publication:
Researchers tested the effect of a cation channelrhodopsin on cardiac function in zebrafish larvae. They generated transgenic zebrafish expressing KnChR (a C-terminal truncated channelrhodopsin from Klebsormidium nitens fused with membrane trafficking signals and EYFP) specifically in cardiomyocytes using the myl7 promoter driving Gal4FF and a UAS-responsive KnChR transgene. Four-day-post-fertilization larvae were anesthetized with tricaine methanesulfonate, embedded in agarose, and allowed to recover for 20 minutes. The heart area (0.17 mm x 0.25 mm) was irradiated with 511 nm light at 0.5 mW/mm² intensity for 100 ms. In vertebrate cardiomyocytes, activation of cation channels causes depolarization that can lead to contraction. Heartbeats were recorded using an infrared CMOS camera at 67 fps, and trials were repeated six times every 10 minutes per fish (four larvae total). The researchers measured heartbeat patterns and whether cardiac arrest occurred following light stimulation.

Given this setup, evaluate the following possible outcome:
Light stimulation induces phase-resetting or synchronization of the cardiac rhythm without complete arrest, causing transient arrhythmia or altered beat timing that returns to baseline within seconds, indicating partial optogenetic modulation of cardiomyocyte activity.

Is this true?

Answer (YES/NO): NO